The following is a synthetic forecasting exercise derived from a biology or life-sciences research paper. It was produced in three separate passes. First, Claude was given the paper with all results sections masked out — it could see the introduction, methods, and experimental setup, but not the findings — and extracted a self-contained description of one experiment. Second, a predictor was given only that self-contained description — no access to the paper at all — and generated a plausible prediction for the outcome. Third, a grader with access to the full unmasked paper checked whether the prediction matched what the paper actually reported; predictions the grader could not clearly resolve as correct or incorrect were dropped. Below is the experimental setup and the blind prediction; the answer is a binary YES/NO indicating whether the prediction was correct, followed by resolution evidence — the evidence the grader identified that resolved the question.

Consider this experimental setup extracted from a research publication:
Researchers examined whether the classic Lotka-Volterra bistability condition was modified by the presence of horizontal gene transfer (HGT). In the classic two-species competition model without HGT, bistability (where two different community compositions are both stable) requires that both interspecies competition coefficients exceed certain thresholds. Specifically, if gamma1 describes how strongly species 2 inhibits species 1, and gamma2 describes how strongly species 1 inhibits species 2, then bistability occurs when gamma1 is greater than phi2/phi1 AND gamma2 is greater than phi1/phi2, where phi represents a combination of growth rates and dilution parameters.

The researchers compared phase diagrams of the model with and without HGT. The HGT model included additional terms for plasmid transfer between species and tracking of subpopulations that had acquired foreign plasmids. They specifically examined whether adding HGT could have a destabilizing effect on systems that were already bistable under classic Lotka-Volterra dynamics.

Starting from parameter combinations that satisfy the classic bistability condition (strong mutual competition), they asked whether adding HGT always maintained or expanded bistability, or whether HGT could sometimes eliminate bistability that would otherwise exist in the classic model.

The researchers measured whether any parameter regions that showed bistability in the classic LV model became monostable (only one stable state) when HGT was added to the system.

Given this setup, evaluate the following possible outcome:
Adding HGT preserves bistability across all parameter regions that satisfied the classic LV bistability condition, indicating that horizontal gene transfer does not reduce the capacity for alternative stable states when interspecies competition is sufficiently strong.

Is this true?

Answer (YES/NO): YES